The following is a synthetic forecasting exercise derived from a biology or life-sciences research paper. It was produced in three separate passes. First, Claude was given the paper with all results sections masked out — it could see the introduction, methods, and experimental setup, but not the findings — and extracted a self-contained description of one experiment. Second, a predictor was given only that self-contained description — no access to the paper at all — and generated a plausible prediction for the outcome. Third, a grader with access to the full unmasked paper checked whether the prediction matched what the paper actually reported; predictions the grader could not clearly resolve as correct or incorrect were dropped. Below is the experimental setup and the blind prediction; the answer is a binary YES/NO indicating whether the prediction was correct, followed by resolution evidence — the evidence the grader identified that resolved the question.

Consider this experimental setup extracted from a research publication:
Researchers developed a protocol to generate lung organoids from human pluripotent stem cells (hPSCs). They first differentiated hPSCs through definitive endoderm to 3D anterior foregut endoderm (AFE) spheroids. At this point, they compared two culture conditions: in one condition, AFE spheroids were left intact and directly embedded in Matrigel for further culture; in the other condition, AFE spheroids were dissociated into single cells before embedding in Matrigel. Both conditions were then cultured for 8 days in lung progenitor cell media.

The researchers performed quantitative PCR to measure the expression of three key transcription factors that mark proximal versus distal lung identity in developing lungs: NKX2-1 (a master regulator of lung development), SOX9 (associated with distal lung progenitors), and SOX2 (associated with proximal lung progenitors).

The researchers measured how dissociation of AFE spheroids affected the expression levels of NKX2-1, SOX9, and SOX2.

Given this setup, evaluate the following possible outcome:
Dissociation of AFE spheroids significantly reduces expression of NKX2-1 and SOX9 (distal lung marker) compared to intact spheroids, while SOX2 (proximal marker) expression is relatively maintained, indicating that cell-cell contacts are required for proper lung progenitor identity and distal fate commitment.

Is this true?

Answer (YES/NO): NO